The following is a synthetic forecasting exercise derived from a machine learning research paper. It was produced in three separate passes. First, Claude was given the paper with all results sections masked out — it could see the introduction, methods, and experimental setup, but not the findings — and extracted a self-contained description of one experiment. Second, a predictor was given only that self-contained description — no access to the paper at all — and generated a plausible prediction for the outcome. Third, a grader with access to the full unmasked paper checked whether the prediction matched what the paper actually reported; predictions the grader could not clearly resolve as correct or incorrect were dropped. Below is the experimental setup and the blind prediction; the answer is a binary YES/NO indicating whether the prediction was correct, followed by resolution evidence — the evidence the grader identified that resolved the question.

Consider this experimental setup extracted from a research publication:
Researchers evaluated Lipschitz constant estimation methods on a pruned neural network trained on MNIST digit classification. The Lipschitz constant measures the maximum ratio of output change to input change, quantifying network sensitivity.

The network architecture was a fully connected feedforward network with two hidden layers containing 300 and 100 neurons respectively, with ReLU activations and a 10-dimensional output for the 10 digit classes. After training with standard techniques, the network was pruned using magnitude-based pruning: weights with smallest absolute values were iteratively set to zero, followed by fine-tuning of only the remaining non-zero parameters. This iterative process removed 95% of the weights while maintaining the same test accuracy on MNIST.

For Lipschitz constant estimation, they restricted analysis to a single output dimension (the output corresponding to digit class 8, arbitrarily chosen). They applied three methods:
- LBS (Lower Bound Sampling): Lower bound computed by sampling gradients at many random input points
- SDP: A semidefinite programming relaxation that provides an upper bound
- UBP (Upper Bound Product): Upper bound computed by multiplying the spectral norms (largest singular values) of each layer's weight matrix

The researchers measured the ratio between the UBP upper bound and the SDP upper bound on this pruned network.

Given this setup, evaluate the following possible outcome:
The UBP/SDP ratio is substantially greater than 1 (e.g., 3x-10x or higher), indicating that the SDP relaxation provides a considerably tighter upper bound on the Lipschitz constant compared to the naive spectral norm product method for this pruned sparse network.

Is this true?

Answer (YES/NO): YES